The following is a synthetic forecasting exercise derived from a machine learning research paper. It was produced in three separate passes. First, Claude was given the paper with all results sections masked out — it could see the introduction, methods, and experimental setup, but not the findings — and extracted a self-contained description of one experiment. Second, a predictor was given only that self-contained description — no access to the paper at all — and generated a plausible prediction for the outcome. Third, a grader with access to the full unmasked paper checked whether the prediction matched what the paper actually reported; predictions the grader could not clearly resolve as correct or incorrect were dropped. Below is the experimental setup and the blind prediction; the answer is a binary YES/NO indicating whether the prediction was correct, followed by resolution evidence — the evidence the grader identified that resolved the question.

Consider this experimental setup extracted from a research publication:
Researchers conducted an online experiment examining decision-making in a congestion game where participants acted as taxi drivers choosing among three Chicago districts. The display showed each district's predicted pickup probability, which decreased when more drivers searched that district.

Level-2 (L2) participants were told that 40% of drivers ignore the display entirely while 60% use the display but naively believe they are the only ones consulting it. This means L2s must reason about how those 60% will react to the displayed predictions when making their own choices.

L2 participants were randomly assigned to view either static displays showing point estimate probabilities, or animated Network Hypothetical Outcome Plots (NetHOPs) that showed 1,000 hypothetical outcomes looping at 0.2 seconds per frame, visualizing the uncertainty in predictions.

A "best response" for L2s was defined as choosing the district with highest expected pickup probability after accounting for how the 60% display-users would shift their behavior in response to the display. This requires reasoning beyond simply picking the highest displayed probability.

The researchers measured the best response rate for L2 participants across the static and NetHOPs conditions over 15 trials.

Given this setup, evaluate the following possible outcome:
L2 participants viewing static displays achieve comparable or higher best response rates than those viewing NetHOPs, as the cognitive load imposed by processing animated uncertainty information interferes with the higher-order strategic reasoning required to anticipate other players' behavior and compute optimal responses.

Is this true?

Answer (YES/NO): YES